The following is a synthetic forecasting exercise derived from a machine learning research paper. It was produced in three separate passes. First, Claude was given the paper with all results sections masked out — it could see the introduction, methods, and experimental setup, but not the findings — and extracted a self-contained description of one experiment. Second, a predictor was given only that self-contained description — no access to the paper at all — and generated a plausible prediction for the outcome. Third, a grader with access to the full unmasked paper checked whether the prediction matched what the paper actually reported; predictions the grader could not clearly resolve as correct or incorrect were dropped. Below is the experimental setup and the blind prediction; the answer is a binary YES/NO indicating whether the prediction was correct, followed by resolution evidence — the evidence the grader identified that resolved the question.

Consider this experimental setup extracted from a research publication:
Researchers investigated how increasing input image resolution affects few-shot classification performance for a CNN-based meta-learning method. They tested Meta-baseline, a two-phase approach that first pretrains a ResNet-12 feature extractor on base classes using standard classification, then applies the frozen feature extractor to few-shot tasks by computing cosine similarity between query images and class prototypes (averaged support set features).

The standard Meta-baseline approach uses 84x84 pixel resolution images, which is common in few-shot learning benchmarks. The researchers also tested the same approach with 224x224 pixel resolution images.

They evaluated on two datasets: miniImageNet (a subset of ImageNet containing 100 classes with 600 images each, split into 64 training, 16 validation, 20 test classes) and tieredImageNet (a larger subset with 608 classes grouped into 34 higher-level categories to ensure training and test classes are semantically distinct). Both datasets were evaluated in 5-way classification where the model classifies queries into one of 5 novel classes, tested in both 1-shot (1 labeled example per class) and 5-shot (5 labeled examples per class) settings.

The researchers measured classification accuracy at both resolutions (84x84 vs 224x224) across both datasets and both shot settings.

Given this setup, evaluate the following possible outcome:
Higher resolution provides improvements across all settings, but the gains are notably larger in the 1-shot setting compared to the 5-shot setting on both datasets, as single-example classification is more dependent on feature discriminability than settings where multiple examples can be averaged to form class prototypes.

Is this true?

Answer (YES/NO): NO